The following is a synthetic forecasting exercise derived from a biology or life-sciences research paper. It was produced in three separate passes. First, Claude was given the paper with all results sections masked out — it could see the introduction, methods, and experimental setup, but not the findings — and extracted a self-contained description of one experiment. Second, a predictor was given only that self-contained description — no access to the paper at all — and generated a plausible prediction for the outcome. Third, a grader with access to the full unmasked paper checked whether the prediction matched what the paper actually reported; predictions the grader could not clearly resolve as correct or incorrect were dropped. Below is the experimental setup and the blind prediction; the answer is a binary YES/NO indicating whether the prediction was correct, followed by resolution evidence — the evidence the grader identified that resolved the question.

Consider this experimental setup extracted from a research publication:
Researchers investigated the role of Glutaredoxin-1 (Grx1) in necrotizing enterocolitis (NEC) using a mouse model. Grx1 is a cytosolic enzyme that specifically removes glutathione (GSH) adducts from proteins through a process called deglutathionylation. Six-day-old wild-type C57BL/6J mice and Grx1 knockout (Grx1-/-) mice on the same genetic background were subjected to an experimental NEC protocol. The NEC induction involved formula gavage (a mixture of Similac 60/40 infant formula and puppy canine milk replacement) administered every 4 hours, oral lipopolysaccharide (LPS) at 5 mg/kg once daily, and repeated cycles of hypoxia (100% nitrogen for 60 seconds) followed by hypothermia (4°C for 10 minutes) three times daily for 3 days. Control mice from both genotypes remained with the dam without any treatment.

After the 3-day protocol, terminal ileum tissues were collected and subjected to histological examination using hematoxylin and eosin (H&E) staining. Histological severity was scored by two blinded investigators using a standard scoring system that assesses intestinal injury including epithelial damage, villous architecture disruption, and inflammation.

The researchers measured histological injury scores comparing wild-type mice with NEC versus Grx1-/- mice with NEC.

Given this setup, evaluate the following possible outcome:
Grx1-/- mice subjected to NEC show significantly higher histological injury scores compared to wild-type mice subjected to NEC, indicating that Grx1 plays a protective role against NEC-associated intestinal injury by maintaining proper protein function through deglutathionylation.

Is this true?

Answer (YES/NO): NO